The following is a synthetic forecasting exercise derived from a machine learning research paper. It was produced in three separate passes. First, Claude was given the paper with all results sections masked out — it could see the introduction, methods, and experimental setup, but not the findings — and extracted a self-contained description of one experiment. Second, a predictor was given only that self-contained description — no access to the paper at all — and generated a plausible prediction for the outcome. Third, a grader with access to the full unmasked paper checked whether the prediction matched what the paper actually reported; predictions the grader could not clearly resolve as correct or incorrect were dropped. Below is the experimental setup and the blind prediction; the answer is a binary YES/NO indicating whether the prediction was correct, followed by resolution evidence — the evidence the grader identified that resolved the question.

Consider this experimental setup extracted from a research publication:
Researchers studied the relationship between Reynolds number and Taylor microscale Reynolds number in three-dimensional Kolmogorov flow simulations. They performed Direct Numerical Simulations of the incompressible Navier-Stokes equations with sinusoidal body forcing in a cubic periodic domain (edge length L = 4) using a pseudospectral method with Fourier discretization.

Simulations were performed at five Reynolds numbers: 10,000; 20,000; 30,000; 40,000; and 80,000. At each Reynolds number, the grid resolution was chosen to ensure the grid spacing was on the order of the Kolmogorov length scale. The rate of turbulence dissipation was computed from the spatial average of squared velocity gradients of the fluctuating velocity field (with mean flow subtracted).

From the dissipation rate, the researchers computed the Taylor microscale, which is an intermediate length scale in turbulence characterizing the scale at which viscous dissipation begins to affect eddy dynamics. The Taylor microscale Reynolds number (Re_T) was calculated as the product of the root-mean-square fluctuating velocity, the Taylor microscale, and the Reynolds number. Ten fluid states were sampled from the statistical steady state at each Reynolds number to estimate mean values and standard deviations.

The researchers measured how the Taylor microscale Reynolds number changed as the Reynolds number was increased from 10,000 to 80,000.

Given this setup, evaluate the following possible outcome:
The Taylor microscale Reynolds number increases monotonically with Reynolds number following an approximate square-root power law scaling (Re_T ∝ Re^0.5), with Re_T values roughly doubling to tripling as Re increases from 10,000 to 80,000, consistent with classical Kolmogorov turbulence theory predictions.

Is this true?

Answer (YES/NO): NO